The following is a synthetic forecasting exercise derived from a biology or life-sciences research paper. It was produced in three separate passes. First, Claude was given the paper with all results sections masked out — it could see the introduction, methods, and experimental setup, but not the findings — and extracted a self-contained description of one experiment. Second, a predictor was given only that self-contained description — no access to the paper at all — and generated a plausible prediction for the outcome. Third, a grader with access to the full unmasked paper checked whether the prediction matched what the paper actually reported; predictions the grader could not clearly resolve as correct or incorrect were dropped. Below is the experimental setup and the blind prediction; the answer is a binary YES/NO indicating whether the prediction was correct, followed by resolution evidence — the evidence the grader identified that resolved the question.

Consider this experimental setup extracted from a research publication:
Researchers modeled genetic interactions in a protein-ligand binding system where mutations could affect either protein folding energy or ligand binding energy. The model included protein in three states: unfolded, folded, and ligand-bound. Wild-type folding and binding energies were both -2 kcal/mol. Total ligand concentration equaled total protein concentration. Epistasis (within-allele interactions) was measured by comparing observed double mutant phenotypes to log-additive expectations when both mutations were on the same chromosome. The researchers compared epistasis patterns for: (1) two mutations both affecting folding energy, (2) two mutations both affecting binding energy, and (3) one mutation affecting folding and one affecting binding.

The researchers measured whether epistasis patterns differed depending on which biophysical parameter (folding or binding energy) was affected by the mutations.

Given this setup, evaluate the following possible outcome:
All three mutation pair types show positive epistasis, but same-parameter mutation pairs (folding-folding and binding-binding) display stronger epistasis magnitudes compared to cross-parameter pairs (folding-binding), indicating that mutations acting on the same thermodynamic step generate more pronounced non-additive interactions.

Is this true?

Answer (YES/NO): NO